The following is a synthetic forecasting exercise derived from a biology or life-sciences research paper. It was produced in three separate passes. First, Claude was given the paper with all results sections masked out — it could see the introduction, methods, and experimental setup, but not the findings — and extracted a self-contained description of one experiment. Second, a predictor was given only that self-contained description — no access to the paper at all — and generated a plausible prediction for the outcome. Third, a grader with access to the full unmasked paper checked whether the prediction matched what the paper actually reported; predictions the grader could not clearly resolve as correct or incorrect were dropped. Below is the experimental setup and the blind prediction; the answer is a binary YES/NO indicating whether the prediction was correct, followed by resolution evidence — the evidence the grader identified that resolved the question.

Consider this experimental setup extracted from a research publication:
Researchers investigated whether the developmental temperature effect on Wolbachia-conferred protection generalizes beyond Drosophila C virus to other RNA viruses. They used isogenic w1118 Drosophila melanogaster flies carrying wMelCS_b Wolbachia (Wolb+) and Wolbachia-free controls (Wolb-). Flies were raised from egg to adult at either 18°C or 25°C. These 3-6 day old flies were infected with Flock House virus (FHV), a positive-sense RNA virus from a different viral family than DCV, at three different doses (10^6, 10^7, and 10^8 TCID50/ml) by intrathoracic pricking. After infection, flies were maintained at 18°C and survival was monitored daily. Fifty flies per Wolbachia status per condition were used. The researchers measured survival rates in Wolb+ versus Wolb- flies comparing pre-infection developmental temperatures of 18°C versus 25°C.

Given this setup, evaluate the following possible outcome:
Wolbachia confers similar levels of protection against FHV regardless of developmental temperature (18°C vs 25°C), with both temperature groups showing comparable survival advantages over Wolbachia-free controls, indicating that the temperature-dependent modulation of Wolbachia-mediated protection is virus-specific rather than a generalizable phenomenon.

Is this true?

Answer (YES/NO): NO